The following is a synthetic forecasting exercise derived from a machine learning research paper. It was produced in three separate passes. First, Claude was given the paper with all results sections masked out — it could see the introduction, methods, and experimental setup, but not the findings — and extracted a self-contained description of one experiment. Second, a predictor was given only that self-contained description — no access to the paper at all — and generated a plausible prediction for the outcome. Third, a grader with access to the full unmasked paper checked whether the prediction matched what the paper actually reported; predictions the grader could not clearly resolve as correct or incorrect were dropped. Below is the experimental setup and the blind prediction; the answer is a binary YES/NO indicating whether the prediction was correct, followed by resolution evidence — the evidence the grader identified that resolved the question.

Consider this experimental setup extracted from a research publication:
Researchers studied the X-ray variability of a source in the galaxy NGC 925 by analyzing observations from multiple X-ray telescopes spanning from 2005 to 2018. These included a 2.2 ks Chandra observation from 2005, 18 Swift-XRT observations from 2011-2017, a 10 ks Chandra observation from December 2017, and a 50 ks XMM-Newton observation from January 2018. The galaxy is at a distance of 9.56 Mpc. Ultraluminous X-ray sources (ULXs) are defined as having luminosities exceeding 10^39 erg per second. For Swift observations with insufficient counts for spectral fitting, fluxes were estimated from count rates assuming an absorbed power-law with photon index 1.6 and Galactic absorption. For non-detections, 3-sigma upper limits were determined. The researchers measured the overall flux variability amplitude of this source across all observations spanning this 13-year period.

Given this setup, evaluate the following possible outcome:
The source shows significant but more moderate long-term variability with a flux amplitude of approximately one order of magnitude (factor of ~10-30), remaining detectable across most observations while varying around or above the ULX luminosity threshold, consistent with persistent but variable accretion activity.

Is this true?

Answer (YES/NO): NO